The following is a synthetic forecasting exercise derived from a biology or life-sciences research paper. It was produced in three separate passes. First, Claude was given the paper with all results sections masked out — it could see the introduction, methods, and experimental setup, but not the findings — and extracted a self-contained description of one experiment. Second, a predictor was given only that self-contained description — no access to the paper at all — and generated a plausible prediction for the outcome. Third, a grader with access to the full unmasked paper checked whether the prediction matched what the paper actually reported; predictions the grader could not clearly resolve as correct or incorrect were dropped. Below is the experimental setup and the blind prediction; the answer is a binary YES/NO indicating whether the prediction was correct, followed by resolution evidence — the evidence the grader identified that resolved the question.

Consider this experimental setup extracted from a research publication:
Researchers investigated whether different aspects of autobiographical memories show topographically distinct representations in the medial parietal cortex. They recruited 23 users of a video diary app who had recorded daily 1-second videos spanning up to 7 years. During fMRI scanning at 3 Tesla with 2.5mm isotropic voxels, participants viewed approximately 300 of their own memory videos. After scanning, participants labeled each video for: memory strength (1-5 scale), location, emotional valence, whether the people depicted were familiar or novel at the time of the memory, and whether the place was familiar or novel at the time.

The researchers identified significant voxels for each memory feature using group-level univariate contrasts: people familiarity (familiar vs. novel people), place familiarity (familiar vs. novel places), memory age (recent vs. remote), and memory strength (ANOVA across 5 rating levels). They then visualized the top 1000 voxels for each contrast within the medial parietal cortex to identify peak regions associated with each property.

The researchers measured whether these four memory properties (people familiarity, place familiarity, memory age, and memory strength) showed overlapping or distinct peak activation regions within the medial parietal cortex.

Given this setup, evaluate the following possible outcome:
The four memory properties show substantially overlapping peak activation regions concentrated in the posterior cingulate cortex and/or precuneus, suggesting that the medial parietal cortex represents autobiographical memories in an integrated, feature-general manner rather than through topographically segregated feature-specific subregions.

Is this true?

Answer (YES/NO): NO